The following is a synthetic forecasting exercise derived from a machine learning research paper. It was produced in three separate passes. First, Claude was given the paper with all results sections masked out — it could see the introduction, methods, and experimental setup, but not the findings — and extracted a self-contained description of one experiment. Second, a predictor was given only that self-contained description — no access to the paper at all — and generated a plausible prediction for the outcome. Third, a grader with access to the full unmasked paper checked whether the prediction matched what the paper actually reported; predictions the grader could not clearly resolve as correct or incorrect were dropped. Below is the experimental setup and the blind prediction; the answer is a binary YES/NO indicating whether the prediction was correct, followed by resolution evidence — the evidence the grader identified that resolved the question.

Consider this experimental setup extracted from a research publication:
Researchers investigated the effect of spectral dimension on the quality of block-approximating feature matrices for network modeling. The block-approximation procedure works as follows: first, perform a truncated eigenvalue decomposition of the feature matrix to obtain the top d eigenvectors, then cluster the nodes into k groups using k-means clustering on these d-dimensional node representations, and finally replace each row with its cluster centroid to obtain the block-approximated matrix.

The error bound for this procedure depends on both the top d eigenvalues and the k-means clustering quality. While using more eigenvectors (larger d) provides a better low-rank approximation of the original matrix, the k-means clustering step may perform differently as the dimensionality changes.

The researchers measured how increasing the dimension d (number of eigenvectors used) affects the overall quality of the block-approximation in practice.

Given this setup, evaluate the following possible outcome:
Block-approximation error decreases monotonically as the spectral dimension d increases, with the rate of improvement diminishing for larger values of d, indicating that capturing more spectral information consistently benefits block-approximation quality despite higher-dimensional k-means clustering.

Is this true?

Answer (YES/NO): NO